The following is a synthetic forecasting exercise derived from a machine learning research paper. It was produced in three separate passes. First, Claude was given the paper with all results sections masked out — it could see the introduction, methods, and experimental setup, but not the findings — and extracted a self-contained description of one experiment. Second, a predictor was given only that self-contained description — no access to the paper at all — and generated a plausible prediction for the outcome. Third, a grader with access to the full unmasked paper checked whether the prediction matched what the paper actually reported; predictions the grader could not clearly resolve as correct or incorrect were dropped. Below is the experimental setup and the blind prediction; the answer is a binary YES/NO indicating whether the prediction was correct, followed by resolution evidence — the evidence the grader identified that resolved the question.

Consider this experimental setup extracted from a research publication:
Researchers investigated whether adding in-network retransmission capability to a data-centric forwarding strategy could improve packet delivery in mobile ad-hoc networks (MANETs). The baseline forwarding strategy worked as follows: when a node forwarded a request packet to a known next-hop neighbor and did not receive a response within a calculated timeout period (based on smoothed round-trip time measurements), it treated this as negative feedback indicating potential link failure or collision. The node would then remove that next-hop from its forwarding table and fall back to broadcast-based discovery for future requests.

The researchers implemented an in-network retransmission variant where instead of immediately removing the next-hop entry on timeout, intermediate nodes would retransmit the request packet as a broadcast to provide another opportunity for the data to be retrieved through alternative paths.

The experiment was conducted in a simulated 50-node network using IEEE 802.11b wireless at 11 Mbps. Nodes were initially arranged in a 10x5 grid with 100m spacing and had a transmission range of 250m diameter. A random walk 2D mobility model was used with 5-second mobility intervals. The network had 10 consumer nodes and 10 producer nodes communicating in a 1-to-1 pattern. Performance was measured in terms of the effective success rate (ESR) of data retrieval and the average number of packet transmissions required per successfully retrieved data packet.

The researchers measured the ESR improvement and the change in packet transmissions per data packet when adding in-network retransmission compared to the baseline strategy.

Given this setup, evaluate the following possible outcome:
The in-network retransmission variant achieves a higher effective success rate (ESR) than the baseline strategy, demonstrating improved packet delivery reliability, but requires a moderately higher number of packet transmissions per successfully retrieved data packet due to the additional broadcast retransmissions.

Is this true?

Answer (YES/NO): NO